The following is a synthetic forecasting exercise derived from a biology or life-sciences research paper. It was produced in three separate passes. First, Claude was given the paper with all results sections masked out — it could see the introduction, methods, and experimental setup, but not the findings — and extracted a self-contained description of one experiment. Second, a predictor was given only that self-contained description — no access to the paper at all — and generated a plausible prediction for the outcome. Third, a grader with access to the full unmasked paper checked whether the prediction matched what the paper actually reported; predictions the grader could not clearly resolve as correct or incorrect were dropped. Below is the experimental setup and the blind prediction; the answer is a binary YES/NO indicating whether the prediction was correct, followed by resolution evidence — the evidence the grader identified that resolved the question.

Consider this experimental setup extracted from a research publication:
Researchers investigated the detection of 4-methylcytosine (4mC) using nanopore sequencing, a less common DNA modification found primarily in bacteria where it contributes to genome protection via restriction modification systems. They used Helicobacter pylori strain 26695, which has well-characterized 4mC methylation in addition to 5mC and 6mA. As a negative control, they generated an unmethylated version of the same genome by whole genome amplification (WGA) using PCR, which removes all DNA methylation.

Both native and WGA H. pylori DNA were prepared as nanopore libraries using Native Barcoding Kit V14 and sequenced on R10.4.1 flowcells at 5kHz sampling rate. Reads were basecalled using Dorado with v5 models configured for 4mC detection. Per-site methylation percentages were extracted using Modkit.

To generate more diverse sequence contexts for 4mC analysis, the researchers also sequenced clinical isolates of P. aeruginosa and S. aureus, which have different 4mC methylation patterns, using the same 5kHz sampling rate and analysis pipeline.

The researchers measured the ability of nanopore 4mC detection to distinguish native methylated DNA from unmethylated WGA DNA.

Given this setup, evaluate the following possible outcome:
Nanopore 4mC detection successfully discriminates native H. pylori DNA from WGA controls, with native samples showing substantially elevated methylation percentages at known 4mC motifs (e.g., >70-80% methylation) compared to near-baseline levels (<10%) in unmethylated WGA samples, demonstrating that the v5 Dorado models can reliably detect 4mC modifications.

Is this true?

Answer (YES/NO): NO